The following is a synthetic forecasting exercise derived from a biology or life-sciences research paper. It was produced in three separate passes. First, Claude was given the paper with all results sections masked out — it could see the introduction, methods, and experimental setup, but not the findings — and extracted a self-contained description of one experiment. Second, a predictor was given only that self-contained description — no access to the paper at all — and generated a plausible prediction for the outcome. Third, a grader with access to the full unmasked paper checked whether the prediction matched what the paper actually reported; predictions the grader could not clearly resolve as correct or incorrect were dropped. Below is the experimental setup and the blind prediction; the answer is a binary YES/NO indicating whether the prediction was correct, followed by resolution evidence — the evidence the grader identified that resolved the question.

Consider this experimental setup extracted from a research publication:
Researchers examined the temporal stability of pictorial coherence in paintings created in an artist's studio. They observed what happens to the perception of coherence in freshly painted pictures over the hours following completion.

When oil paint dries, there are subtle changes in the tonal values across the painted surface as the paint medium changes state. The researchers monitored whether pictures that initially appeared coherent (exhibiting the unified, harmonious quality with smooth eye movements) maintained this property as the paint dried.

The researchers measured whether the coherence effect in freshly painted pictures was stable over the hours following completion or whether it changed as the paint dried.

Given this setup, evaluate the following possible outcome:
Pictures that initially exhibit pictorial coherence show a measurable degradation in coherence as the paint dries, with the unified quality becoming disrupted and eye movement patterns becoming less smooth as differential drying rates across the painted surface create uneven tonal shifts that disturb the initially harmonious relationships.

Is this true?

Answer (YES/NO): NO